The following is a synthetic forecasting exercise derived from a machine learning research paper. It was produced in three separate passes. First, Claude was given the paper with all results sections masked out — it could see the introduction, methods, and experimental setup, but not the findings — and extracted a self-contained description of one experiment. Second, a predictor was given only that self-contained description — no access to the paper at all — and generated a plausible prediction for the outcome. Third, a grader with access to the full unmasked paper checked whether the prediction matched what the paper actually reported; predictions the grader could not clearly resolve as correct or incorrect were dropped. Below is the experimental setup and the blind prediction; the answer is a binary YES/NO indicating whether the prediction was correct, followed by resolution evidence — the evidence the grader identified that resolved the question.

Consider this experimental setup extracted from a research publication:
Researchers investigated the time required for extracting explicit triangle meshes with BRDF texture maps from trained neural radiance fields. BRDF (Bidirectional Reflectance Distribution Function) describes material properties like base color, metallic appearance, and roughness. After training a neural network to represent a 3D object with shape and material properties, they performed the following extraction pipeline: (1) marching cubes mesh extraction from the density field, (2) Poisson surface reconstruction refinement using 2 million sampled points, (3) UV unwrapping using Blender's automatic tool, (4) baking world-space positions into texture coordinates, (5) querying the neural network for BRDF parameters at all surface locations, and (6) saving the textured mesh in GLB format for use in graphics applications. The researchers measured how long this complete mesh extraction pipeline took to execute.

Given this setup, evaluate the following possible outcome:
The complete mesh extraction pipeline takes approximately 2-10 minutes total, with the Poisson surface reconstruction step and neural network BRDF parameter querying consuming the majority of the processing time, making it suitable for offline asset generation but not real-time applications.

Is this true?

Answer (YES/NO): NO